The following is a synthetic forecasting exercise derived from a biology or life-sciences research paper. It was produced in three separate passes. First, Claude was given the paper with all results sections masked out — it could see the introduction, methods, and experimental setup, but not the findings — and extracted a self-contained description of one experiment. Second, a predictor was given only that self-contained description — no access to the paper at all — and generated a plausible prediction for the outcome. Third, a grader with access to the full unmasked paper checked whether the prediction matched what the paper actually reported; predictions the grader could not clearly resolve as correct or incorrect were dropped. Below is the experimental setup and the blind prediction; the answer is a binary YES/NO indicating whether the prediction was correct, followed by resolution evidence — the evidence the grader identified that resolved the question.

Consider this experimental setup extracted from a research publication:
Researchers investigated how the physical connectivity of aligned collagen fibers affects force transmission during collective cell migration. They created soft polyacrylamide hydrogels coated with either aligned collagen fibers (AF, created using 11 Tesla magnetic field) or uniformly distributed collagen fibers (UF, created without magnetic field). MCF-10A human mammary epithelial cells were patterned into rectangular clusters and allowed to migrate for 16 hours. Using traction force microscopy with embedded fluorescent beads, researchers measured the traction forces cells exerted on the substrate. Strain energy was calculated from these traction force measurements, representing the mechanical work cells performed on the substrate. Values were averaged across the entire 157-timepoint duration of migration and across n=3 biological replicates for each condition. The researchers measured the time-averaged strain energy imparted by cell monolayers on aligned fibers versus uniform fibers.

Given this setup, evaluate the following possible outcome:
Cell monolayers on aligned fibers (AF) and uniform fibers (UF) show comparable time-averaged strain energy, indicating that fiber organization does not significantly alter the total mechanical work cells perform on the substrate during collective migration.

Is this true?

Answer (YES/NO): NO